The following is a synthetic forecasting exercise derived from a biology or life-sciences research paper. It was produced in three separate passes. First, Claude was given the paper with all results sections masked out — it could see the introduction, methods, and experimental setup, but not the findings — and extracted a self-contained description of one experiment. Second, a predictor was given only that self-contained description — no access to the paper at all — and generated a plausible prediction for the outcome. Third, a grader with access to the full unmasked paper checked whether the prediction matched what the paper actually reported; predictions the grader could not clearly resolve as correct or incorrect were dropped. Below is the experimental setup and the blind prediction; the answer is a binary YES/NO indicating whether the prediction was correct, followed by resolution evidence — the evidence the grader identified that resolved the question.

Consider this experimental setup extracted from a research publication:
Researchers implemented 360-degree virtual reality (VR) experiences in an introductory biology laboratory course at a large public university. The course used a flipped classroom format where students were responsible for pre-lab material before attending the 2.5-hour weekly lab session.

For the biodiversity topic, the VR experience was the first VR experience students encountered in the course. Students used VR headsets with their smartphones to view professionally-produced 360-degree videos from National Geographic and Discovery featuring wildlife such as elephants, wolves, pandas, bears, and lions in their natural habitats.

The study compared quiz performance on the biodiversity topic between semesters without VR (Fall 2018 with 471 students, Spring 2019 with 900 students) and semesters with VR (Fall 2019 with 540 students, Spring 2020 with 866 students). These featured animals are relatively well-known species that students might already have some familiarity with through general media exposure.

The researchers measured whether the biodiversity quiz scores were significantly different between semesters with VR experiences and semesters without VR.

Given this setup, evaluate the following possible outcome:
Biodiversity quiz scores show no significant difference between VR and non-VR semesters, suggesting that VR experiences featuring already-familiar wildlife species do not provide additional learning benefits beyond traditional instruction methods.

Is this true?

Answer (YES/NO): YES